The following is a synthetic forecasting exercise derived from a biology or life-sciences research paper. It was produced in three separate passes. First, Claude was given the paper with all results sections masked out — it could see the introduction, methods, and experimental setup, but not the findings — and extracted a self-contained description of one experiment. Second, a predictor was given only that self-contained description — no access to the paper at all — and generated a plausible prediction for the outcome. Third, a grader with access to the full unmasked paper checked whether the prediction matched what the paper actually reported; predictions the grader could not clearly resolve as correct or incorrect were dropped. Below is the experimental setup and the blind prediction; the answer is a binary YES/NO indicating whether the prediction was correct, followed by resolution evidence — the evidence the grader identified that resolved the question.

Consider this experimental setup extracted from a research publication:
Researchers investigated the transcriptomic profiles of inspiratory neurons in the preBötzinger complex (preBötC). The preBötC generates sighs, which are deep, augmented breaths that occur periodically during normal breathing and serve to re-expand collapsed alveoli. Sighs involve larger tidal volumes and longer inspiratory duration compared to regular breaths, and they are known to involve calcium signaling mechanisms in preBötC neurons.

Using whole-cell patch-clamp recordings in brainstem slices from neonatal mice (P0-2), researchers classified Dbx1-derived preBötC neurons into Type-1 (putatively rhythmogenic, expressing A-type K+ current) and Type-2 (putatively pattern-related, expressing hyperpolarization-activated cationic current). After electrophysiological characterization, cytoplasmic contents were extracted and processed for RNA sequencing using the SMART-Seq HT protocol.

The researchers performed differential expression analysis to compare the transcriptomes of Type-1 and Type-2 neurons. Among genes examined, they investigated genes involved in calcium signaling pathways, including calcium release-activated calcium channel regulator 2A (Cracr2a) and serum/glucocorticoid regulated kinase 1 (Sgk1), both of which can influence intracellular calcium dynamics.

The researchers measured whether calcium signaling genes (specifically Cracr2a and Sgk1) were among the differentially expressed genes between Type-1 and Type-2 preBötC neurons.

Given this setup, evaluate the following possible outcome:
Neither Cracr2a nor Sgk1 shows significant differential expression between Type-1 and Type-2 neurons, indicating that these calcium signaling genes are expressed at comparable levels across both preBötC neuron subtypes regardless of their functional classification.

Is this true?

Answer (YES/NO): NO